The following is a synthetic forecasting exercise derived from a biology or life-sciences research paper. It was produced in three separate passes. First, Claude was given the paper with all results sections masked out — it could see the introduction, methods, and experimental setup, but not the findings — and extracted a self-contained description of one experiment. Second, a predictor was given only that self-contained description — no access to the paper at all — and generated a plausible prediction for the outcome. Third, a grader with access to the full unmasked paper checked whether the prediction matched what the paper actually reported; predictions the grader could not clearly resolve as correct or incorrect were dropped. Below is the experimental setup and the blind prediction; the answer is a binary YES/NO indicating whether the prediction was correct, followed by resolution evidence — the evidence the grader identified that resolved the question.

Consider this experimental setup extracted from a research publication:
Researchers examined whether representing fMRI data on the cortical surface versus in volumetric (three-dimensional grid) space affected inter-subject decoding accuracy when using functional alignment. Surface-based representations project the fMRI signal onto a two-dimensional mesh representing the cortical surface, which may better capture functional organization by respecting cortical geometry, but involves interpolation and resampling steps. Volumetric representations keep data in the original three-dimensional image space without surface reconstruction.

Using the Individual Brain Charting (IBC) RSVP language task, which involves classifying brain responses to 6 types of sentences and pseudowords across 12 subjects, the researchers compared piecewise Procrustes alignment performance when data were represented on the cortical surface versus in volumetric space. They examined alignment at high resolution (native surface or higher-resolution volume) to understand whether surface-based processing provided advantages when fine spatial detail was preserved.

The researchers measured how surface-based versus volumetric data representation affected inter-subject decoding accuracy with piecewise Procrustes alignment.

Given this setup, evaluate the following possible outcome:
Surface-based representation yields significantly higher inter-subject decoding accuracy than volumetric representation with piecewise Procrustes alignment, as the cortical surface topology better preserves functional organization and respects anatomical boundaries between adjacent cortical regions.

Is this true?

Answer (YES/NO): NO